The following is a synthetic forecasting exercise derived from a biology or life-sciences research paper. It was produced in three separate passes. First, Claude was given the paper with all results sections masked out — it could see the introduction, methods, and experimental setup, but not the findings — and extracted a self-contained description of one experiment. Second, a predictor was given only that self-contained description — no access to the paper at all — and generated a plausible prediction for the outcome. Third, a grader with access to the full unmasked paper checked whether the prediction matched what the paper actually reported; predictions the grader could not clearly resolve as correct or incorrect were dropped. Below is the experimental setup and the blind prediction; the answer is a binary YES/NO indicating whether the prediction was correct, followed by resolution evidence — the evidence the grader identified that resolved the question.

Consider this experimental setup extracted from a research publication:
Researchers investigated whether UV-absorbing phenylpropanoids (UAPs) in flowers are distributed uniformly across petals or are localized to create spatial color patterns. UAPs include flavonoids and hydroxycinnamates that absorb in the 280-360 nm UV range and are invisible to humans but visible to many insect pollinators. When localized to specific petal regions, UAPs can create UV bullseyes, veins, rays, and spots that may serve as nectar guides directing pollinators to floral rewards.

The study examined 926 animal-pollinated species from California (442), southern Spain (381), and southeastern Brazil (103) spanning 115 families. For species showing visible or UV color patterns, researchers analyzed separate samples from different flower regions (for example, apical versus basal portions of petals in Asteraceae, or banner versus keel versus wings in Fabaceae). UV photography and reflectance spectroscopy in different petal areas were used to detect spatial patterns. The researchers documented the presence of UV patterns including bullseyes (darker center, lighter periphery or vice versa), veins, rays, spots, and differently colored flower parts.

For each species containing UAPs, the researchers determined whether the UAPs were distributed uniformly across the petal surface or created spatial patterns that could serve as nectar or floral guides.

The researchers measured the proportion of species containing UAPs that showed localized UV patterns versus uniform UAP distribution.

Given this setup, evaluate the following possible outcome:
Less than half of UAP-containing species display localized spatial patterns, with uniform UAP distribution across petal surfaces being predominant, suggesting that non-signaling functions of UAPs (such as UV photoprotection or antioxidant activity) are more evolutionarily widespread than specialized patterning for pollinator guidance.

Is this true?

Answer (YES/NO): YES